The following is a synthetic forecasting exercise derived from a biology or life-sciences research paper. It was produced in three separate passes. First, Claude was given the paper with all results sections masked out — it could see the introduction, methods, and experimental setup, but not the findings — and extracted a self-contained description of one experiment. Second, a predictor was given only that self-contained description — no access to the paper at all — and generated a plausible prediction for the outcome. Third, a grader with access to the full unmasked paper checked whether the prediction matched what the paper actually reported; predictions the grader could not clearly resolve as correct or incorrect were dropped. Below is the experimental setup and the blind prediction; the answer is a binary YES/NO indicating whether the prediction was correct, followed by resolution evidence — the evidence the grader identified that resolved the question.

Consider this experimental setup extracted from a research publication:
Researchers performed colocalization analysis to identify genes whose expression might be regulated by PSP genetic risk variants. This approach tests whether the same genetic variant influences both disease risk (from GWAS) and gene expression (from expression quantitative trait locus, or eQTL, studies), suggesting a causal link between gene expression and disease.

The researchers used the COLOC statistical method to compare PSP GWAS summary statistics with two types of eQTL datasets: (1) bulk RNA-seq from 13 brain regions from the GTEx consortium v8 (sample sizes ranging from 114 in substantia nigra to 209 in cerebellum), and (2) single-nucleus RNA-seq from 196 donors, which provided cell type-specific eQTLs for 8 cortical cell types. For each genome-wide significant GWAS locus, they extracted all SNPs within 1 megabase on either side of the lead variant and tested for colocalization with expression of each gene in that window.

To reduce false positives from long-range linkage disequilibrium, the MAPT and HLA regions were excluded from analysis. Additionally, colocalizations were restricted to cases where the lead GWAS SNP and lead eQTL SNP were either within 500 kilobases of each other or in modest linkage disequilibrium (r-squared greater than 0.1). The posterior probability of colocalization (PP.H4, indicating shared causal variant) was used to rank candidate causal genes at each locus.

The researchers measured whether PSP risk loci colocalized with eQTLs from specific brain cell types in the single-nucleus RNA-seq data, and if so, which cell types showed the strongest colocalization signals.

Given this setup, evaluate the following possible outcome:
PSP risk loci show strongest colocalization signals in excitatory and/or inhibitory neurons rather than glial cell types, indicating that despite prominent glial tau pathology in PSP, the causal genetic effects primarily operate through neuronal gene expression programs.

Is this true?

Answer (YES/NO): NO